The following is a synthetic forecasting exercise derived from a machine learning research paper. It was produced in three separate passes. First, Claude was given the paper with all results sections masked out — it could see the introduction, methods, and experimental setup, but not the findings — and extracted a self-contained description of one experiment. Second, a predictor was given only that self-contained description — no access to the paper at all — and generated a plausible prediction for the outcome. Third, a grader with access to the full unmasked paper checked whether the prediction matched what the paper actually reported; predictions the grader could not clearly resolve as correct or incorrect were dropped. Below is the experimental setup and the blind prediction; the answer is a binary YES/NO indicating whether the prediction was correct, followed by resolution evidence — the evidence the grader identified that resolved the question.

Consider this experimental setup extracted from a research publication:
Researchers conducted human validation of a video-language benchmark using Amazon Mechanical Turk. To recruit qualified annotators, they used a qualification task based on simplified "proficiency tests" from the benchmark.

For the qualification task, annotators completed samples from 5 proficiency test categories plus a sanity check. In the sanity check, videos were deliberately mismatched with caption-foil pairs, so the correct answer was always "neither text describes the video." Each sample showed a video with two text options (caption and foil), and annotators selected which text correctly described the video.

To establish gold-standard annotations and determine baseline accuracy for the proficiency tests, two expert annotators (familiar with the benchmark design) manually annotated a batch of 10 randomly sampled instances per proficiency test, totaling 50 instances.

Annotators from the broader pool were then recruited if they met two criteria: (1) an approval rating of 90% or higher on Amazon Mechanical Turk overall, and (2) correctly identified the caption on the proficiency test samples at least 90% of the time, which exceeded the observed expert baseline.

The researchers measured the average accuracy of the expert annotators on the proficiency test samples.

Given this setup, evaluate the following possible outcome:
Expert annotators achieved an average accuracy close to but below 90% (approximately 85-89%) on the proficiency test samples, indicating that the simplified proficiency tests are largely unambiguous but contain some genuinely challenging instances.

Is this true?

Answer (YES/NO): NO